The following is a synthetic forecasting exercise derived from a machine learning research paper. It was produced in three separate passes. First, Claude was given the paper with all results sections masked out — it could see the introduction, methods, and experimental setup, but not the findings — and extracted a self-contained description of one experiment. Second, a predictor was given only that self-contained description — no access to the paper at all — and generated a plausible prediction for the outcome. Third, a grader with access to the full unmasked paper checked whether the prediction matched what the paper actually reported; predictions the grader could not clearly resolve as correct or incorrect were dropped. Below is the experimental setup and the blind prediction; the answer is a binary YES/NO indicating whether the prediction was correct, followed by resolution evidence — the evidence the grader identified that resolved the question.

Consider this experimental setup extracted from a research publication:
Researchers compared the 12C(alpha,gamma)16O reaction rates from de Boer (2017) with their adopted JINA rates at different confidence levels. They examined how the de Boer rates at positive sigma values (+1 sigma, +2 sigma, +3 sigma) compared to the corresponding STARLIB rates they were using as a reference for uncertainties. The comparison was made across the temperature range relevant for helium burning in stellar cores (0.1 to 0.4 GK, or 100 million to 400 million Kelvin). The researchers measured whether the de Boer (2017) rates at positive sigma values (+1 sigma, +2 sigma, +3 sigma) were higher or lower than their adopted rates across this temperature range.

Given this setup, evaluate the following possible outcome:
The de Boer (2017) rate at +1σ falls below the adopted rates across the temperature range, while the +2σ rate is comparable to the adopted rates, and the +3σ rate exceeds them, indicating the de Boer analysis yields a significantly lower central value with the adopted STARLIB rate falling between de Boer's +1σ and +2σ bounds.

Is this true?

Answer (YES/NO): NO